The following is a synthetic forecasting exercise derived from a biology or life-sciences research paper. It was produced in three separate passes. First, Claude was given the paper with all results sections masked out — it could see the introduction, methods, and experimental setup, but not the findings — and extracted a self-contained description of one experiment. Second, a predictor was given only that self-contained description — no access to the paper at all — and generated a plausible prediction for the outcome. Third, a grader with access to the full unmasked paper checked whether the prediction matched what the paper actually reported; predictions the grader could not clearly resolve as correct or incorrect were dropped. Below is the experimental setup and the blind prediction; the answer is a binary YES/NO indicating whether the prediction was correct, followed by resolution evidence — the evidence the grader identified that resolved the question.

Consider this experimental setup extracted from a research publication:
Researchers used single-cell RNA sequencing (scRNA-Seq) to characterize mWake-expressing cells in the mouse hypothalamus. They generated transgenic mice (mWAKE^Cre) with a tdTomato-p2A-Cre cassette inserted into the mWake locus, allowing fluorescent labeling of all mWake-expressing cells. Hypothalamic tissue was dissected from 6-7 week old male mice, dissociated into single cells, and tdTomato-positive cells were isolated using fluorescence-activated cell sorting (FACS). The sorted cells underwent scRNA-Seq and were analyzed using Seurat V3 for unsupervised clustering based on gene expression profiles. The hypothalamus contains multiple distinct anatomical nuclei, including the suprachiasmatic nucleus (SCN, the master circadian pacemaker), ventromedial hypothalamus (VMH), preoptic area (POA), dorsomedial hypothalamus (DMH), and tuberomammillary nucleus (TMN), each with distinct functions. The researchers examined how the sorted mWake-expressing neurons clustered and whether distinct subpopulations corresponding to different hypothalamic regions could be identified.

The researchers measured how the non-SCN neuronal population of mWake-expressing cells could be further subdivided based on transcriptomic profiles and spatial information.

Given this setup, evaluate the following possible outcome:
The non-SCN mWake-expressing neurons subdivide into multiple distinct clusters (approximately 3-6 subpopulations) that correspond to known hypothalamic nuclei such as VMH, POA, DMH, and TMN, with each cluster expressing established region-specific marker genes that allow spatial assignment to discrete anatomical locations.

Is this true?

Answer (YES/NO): YES